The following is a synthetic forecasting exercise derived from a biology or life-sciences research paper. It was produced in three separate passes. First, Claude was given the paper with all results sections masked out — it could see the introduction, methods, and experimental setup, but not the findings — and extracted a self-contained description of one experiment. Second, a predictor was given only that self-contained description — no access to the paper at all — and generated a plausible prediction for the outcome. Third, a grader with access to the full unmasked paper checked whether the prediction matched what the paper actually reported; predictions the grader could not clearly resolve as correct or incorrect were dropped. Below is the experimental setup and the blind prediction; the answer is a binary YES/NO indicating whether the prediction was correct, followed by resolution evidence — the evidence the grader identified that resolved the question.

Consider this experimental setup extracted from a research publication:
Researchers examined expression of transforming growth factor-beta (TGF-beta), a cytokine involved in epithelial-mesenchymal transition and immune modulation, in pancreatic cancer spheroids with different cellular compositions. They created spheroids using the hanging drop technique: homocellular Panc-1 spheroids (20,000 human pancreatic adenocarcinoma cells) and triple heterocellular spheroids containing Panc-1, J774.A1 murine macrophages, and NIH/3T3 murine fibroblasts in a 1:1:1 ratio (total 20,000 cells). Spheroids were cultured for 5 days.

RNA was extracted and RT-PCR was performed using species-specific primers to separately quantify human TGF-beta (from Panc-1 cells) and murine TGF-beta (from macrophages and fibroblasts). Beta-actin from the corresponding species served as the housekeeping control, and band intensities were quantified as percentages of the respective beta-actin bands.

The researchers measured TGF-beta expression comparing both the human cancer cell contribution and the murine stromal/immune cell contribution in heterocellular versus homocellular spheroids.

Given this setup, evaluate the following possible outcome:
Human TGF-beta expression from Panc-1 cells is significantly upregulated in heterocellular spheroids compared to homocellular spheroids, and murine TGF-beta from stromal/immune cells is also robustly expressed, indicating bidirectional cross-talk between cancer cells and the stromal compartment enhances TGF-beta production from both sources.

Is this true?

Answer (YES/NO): NO